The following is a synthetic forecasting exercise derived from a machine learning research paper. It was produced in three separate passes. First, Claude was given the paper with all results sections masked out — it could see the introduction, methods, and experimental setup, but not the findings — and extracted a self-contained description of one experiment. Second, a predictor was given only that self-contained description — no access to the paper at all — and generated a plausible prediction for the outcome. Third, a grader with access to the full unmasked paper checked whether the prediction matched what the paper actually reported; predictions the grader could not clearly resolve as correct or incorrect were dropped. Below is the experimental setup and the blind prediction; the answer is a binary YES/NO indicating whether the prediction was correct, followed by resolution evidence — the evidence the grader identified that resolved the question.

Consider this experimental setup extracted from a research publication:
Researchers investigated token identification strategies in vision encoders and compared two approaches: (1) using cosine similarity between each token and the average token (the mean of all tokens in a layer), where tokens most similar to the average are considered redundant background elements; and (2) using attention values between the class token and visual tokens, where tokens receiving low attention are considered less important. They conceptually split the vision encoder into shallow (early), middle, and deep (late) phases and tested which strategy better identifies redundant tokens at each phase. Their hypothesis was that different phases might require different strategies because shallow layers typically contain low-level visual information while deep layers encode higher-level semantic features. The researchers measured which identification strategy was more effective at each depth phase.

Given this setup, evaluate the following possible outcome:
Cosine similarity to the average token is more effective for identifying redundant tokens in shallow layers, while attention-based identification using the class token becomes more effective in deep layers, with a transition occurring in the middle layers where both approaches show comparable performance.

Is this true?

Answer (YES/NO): NO